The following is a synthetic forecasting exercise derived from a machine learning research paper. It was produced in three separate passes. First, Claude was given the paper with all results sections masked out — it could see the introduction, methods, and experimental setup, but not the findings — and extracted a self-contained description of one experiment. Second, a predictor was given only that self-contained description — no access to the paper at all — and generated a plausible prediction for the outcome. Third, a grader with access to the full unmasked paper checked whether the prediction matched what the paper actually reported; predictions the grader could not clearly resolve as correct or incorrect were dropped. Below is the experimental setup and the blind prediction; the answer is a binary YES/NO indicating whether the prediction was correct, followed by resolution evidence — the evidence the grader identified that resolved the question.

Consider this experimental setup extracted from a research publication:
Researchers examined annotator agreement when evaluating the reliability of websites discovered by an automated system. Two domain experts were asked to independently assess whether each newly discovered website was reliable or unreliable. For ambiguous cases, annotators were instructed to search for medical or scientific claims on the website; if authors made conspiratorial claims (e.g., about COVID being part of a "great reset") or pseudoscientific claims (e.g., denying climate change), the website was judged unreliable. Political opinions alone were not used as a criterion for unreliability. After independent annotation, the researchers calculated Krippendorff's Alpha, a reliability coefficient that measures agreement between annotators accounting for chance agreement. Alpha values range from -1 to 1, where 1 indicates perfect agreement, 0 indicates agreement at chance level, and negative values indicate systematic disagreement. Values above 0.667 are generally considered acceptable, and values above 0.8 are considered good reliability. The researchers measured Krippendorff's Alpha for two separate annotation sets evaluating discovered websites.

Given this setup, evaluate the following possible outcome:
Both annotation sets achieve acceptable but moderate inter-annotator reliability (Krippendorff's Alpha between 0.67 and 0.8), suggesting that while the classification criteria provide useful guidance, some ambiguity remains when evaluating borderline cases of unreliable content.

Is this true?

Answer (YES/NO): YES